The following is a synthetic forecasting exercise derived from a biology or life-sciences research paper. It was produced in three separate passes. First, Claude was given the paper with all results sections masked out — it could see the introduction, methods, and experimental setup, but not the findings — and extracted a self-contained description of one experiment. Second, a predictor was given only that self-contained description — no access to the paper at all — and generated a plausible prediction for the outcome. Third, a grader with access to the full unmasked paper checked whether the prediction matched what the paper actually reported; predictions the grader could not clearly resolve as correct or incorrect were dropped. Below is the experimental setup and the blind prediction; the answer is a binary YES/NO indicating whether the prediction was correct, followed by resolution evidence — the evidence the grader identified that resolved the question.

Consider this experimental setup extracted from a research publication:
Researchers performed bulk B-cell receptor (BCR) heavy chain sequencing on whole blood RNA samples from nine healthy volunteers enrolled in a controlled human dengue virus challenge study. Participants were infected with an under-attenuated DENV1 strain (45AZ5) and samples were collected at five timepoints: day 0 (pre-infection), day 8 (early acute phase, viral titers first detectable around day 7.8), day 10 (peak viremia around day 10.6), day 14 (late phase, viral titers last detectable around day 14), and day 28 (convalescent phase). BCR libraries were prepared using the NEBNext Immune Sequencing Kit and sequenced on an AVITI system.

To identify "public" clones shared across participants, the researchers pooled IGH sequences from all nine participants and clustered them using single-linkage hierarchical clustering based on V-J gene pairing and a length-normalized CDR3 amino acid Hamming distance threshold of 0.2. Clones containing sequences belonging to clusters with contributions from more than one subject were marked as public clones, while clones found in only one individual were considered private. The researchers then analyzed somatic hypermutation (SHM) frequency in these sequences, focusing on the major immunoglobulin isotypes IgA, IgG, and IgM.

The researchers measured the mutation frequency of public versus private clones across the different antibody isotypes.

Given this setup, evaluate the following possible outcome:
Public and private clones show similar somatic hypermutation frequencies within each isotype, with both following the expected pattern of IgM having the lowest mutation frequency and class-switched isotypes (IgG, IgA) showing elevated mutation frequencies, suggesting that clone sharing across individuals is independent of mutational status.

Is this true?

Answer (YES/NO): NO